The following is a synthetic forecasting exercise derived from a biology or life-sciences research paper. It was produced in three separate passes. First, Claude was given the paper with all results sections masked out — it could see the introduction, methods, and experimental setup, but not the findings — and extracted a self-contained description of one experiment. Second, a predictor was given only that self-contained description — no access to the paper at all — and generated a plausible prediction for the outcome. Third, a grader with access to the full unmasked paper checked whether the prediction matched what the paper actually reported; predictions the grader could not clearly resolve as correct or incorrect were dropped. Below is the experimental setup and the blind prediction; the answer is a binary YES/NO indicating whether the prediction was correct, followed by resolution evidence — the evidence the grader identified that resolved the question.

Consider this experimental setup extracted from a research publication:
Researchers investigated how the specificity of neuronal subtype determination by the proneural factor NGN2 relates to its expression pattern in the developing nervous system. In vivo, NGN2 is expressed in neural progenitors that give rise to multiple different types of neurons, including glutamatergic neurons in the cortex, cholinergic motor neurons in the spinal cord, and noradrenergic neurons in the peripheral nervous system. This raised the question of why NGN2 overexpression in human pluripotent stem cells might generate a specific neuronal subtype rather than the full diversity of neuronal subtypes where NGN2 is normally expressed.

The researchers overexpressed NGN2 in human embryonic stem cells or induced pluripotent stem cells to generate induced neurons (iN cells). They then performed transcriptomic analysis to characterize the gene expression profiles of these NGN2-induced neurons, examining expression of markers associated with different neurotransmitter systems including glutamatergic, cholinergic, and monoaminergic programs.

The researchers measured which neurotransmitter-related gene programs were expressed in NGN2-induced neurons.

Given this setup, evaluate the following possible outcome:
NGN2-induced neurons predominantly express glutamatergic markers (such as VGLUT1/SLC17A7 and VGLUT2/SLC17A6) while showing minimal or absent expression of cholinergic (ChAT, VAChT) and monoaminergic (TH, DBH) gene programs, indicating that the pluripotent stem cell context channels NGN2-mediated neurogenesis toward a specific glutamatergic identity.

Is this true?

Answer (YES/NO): NO